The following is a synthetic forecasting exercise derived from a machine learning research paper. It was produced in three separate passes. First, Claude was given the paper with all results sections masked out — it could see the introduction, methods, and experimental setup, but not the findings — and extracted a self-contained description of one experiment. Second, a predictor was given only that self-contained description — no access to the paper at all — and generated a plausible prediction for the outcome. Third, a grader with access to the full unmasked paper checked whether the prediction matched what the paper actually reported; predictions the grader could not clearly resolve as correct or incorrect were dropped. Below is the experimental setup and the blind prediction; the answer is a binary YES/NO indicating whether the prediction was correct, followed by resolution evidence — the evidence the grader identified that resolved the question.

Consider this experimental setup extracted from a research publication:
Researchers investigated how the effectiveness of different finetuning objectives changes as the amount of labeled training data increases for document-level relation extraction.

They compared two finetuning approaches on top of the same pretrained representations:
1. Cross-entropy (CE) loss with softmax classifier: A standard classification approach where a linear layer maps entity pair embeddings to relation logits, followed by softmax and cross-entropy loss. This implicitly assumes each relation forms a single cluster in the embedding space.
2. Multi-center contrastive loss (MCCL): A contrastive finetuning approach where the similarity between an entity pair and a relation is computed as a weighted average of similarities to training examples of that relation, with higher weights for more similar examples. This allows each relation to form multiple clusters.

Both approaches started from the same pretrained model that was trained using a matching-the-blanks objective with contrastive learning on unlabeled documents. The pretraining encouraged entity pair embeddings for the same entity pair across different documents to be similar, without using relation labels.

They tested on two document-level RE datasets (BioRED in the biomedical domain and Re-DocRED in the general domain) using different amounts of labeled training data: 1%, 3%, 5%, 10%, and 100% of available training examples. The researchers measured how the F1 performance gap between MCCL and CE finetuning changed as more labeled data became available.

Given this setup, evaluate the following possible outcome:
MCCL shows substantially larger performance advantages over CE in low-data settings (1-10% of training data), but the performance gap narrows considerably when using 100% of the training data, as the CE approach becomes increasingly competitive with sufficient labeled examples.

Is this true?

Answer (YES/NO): YES